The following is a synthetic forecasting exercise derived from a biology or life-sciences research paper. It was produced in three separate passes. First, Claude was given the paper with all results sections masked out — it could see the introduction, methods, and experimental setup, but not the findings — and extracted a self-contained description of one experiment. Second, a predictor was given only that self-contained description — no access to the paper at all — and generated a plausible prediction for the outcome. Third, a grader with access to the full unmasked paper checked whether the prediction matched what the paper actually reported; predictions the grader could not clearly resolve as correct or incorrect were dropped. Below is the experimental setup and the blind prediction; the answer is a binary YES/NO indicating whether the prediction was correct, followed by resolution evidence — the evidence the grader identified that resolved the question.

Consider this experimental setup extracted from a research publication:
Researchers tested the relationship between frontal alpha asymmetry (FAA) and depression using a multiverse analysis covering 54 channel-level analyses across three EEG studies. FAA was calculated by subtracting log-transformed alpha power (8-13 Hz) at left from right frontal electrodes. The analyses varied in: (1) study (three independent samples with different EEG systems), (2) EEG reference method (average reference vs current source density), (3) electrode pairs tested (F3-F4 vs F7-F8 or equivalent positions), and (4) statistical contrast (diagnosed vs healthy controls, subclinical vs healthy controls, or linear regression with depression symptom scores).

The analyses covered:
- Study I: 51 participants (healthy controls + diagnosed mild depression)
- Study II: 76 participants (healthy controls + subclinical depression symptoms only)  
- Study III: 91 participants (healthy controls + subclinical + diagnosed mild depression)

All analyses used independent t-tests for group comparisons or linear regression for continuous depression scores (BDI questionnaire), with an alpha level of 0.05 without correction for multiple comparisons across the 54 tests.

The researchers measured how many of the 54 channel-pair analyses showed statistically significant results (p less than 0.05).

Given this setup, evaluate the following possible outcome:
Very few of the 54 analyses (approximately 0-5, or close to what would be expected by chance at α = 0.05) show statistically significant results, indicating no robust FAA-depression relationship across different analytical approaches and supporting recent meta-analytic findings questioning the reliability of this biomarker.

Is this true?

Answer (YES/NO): YES